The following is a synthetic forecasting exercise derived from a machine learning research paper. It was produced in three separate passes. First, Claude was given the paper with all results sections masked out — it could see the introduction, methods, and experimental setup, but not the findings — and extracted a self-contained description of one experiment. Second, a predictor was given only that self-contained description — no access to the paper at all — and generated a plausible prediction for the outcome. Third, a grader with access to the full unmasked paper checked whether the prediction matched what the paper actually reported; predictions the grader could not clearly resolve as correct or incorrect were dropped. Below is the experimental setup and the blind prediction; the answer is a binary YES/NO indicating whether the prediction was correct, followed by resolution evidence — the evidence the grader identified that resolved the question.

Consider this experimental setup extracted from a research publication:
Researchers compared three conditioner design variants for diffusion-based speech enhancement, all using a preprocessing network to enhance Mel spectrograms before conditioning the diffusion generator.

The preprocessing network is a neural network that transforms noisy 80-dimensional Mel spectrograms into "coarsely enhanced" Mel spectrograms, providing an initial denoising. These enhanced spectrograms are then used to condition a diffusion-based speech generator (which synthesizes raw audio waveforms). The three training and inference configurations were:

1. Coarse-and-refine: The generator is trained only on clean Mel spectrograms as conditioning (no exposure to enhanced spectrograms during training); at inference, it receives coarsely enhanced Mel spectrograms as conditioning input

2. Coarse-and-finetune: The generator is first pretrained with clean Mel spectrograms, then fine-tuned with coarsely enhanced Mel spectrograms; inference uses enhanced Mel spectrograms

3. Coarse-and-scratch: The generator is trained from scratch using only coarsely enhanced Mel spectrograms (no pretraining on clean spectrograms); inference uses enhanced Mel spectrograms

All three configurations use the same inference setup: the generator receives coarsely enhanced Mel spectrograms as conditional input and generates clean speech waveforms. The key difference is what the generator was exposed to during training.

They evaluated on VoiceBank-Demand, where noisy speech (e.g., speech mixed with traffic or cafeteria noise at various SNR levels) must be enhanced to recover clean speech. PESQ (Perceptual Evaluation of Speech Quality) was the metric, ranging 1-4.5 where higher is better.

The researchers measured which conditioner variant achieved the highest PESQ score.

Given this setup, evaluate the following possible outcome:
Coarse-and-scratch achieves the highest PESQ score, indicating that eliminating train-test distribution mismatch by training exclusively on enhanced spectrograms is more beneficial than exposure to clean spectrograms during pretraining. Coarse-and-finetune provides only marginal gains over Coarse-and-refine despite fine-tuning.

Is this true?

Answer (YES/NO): NO